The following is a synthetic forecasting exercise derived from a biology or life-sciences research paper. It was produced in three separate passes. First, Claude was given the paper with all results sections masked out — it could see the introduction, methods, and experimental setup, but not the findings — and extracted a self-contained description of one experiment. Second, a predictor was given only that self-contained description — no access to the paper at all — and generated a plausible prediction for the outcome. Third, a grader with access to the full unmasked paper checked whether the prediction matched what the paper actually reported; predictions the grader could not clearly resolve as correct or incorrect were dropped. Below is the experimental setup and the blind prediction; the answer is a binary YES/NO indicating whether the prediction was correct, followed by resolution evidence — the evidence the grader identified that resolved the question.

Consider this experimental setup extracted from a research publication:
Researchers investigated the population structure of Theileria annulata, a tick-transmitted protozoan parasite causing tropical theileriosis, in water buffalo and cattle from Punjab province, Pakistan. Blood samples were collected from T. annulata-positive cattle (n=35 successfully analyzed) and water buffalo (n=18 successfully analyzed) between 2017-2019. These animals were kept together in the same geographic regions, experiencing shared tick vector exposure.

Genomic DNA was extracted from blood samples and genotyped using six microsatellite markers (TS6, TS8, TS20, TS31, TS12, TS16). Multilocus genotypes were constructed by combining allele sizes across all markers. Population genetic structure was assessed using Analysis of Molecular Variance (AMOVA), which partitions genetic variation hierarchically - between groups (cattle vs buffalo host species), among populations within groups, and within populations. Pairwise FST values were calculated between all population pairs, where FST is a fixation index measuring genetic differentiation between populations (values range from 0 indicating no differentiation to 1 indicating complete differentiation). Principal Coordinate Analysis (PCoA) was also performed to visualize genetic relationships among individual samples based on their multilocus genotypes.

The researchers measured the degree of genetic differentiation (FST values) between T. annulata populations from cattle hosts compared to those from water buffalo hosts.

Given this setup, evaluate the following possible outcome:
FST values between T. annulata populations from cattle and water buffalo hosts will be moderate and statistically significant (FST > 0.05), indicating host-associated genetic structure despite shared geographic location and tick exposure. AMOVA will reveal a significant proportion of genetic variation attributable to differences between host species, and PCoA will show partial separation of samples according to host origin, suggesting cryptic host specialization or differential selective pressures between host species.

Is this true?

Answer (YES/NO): NO